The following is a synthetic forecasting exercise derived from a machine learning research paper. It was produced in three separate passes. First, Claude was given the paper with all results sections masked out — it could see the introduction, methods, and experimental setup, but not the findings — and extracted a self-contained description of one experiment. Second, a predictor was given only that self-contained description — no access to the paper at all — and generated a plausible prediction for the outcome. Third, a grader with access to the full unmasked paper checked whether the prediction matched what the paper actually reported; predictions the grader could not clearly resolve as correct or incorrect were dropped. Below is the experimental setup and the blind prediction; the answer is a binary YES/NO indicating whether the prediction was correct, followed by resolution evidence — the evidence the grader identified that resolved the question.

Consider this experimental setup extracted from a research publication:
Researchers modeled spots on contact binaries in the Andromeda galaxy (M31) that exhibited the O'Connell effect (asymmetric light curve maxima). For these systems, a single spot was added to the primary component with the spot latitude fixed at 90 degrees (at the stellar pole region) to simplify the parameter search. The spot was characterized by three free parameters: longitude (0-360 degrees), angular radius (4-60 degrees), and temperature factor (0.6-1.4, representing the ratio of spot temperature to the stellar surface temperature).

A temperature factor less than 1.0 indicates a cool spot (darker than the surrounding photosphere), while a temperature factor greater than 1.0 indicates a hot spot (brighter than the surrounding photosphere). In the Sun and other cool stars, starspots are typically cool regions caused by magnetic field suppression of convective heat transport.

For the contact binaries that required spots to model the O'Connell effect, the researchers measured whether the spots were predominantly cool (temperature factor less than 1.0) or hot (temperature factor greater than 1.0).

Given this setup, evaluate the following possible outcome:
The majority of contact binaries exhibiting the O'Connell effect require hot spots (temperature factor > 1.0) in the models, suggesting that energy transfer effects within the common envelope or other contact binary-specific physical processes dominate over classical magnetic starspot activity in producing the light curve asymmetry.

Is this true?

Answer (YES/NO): NO